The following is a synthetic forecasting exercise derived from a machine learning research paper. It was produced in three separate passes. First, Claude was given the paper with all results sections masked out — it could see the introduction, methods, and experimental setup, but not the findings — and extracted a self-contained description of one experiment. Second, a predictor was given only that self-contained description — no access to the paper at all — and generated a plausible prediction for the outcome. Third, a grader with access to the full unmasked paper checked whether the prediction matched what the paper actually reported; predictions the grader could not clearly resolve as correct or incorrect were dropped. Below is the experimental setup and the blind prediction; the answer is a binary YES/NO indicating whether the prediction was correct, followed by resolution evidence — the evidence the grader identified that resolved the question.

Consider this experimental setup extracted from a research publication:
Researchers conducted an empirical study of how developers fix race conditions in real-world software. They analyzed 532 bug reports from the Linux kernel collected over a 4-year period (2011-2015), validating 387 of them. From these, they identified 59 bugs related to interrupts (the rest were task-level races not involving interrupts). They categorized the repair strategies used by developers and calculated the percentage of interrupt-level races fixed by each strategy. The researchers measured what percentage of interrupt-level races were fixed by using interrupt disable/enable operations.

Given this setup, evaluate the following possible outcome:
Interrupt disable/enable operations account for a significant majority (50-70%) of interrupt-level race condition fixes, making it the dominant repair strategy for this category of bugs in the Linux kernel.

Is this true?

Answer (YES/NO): NO